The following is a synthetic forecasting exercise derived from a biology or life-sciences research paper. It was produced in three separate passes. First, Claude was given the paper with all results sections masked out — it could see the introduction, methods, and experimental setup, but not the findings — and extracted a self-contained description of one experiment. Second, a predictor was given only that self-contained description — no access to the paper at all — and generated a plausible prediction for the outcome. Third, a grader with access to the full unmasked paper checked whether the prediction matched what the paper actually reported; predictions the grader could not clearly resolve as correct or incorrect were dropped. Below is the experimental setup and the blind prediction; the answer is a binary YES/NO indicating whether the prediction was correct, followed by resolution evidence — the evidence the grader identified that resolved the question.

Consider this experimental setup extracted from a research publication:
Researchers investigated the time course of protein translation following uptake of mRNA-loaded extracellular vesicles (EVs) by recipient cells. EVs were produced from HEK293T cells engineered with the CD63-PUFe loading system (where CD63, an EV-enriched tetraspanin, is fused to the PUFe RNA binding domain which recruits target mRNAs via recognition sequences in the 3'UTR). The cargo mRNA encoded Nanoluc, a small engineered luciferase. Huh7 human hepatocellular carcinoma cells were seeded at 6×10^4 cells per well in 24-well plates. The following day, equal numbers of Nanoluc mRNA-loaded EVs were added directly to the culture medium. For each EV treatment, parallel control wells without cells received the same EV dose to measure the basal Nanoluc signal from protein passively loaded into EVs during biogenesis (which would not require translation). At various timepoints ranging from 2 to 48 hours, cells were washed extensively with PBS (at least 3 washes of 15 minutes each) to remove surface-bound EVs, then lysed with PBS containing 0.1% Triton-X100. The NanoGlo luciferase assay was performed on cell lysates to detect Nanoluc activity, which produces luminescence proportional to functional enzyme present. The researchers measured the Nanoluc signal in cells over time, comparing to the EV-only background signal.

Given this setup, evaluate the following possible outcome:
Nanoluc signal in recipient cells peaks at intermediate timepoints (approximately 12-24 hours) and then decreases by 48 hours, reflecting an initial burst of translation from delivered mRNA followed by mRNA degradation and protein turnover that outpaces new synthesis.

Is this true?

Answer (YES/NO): NO